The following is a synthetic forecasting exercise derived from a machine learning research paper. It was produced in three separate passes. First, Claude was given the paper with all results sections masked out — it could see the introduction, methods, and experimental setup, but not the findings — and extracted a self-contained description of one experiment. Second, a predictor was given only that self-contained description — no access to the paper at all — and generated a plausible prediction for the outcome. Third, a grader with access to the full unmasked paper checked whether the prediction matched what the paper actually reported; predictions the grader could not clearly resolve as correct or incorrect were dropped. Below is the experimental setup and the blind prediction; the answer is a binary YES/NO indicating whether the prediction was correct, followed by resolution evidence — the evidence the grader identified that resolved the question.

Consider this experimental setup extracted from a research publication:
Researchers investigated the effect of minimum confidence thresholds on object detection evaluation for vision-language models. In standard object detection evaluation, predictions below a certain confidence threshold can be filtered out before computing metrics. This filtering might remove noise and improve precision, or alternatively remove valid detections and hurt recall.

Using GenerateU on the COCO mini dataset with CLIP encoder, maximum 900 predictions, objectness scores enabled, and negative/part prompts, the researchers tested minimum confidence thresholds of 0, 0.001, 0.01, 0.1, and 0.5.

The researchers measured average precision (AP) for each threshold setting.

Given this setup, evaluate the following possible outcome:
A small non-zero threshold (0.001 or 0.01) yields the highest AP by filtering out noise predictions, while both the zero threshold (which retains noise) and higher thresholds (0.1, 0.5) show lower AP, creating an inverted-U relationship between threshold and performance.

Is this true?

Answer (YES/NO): NO